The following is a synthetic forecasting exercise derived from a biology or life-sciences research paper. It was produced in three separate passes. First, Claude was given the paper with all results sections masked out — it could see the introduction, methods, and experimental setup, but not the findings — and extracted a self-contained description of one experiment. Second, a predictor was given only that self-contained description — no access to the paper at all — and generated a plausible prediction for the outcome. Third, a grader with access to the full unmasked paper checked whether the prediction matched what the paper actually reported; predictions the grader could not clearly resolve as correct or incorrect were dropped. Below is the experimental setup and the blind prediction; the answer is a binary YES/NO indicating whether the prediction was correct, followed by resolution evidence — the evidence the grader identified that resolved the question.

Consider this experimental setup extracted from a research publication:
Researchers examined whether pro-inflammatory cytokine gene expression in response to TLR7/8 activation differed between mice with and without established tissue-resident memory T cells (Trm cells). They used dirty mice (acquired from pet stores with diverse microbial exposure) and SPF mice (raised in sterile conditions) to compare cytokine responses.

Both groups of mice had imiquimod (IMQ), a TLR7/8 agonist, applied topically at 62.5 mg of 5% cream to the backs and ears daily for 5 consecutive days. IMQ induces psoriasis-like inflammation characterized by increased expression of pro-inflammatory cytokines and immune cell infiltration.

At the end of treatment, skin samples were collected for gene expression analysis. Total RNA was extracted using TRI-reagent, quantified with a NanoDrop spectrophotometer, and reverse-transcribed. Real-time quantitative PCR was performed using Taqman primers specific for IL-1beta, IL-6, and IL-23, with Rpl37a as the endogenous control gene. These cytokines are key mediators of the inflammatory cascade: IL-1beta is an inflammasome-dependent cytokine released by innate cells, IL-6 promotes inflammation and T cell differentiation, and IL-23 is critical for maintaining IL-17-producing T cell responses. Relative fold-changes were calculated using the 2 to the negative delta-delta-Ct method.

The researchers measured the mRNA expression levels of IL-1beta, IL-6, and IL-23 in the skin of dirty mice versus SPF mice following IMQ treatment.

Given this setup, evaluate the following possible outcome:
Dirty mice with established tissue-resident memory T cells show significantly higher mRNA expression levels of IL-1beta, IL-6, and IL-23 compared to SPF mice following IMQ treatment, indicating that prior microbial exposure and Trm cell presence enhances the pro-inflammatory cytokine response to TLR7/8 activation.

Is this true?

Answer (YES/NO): NO